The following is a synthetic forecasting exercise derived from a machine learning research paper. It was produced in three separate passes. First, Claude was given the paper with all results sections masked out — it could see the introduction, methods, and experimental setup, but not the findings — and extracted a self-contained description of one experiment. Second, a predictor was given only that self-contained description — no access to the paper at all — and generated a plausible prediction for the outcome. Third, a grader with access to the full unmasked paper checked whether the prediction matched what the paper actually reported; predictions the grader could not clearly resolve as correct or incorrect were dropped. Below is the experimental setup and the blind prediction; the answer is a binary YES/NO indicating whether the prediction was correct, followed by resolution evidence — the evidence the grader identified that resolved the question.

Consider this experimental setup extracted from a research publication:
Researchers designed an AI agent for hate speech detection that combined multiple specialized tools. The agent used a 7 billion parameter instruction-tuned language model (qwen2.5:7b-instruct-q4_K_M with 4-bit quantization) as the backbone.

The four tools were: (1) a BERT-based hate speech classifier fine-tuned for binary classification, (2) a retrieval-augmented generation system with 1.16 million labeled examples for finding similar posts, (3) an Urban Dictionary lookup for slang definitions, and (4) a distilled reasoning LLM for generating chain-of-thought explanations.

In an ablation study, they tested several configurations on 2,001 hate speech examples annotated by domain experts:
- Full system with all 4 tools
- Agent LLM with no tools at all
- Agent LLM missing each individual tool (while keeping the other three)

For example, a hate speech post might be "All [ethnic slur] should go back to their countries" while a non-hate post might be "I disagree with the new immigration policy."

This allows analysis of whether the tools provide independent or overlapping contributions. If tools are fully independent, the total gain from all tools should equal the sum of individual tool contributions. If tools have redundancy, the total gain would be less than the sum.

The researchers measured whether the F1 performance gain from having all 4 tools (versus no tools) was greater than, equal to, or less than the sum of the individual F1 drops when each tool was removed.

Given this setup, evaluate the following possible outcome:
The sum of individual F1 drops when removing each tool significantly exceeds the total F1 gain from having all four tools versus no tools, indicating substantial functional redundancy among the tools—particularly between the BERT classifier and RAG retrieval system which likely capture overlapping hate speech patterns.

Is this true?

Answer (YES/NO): NO